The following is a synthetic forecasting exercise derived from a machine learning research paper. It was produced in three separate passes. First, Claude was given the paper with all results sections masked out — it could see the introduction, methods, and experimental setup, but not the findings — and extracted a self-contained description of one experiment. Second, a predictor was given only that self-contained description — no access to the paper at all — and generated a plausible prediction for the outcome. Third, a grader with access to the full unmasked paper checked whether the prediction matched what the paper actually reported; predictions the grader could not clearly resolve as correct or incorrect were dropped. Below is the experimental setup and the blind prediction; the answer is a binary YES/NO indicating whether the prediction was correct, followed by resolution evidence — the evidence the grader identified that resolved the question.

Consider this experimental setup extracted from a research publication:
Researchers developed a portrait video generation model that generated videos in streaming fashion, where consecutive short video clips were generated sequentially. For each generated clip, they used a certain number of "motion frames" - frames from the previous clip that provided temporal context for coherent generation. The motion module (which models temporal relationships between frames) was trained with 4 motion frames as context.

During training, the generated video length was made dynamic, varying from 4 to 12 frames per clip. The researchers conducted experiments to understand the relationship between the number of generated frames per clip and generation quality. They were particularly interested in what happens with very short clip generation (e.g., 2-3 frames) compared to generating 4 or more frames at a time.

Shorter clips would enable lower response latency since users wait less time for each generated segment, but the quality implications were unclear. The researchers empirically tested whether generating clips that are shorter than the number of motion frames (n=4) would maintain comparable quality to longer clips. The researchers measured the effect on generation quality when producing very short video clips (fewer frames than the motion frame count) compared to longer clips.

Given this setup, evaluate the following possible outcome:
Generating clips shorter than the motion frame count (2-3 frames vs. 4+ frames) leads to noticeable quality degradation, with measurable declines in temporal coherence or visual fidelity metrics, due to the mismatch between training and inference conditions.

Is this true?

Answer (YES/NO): YES